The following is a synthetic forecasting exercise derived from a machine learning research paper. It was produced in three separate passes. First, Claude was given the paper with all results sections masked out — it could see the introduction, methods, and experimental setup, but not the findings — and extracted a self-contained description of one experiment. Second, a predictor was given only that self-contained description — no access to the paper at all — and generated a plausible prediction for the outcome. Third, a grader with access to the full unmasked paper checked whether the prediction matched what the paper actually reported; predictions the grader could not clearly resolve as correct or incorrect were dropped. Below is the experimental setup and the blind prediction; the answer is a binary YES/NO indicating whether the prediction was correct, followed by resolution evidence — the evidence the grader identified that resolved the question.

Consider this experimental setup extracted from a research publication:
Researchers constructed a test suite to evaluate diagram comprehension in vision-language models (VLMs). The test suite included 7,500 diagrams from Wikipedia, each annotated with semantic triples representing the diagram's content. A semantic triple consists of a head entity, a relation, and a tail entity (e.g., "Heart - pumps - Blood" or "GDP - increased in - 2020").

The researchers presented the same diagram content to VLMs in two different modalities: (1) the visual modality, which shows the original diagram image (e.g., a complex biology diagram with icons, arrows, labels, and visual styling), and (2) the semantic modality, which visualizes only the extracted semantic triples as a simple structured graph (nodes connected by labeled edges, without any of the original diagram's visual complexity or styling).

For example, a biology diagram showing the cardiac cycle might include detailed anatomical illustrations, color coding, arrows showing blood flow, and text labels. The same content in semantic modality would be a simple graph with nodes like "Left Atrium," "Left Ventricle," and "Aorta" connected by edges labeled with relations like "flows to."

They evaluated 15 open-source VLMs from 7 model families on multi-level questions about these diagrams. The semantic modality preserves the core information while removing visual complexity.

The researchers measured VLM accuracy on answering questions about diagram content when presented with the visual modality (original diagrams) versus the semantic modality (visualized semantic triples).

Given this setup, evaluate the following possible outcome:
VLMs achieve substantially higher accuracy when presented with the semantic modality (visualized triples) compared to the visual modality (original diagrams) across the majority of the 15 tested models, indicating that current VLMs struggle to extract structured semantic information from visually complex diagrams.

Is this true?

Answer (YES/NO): NO